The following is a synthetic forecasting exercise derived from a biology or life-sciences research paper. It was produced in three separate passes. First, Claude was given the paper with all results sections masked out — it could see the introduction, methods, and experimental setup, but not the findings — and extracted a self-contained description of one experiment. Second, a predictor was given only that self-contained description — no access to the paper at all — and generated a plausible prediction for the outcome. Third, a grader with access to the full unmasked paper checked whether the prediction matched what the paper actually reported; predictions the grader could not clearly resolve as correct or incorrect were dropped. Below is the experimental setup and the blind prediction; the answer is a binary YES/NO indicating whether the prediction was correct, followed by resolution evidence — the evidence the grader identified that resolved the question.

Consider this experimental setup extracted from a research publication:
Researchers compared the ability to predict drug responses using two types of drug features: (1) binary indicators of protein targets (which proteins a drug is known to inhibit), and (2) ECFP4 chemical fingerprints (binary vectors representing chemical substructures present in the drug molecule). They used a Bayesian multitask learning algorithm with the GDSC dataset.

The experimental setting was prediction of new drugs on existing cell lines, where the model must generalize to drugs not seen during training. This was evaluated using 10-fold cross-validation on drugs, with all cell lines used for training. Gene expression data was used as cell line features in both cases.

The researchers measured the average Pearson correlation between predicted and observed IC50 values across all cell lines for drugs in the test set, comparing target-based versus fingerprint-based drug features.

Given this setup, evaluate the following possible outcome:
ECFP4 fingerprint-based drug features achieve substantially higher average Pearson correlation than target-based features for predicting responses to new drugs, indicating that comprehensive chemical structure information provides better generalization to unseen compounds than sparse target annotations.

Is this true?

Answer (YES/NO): NO